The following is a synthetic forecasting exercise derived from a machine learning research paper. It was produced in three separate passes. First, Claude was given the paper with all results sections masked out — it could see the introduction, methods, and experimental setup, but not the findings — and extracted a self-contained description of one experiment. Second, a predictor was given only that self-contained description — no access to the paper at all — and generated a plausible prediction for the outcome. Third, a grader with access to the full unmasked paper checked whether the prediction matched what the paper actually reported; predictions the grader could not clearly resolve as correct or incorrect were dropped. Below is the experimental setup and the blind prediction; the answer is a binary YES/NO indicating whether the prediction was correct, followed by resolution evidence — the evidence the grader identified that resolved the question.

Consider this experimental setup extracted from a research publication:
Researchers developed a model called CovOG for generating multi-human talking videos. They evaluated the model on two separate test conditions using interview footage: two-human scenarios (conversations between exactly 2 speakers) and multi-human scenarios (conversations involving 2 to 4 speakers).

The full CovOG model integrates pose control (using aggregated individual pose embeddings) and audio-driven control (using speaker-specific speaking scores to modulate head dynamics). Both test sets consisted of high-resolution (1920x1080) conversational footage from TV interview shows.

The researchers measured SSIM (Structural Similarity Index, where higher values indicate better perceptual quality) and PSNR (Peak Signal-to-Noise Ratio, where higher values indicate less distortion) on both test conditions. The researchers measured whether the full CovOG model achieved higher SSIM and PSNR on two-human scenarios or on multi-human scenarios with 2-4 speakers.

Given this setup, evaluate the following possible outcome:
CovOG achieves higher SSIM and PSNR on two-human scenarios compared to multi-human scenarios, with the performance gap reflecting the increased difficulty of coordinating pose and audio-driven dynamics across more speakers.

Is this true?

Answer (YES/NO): NO